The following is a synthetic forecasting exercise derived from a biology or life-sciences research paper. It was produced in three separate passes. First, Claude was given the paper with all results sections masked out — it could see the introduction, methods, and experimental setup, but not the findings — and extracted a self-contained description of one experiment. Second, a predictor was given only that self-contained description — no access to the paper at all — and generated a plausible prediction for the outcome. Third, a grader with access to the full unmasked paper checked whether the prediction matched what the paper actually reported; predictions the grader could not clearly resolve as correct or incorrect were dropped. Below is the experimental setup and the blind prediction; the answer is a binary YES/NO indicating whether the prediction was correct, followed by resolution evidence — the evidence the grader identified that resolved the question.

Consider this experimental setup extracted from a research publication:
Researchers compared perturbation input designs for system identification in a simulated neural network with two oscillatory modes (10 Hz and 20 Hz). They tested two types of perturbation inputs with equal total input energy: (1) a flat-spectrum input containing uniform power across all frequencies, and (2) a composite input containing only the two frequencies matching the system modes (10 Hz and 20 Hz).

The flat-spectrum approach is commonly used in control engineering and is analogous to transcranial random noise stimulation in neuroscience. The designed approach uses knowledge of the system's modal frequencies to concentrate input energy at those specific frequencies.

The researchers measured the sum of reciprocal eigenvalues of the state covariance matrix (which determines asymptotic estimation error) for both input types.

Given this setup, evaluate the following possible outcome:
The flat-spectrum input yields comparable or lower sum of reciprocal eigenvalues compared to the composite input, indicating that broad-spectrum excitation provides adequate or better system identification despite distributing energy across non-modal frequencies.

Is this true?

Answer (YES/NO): NO